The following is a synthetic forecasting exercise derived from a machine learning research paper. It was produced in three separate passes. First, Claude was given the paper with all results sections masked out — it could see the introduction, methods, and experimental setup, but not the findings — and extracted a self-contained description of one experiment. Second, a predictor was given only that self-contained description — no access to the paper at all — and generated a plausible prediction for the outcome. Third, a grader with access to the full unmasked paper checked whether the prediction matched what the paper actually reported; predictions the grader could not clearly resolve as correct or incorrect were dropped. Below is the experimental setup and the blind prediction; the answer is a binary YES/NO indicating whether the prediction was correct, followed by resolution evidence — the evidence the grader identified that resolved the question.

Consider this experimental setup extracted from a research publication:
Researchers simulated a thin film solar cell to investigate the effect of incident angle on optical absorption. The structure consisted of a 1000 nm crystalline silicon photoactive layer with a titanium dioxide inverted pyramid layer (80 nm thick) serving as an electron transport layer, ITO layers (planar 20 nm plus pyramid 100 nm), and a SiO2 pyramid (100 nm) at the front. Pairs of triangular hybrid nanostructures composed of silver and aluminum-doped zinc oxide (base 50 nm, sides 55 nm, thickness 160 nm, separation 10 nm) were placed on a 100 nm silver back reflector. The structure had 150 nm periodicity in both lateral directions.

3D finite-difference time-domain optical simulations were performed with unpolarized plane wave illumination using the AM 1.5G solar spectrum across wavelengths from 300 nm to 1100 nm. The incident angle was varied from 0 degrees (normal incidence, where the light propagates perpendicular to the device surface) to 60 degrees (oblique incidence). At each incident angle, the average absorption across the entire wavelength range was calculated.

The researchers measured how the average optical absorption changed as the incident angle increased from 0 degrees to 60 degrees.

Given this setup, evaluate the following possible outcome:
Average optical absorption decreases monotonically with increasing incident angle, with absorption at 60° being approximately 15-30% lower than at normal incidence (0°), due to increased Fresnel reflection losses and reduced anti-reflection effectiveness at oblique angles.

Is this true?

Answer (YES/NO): NO